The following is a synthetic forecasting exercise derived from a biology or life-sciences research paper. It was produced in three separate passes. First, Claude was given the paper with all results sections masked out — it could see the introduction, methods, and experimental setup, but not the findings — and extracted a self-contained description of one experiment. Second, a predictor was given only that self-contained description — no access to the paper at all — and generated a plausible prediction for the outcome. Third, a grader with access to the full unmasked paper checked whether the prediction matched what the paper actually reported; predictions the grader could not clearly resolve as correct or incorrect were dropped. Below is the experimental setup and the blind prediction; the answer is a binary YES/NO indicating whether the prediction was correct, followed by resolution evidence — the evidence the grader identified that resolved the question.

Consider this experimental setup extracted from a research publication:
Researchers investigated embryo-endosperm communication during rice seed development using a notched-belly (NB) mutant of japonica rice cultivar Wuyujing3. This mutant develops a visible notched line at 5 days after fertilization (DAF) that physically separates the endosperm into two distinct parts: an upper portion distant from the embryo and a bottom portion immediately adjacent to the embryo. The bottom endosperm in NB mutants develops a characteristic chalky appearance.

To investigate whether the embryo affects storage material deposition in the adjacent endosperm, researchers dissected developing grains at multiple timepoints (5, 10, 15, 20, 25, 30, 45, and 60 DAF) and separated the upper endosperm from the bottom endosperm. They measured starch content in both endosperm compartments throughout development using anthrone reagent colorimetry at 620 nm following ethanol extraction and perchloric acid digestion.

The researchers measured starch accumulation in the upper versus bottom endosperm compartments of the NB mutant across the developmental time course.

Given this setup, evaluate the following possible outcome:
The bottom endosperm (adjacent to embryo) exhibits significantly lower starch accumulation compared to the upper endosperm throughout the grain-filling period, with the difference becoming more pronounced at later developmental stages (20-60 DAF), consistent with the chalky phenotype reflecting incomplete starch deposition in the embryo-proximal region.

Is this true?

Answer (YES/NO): NO